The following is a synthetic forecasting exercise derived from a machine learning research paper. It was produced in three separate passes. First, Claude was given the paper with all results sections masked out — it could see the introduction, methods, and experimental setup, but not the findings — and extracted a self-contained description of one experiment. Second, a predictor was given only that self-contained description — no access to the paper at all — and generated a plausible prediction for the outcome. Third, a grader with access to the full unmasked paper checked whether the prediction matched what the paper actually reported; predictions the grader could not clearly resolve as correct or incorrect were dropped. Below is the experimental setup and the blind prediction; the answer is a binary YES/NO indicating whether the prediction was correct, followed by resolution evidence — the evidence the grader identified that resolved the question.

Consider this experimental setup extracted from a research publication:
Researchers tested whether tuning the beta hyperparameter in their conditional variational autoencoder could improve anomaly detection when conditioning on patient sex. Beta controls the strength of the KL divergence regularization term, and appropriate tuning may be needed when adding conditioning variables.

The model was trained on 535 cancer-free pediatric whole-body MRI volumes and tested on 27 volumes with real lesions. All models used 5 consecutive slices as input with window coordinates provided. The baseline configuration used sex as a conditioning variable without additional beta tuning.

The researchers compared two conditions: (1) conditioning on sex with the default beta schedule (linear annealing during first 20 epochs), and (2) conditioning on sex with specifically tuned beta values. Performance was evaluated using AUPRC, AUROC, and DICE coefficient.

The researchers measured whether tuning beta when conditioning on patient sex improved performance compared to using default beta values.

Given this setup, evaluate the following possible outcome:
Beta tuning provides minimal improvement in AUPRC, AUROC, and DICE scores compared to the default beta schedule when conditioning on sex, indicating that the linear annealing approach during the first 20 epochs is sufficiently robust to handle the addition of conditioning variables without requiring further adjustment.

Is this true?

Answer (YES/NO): NO